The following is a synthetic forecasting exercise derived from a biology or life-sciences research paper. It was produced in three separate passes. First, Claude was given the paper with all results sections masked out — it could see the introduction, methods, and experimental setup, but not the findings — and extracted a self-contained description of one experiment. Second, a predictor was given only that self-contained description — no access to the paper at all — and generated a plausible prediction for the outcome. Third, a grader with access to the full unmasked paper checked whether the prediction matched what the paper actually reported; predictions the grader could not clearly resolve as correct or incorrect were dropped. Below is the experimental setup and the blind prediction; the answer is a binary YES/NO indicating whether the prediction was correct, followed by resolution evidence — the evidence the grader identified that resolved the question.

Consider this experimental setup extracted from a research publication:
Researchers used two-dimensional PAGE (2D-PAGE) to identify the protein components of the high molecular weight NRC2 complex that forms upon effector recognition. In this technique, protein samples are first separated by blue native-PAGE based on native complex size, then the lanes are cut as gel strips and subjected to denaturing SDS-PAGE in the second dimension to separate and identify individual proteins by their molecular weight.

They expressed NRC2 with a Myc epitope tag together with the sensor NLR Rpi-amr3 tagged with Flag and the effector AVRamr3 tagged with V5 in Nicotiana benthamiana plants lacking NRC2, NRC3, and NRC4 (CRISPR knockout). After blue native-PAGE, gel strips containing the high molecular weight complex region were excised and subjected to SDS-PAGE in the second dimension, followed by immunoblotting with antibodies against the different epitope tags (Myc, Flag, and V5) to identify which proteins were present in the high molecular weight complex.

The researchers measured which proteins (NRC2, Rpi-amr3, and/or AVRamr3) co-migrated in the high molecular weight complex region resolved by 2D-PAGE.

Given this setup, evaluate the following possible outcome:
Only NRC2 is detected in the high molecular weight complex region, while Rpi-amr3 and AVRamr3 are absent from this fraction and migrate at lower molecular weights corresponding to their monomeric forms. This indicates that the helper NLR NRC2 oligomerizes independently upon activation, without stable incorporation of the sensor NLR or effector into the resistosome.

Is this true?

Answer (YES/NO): NO